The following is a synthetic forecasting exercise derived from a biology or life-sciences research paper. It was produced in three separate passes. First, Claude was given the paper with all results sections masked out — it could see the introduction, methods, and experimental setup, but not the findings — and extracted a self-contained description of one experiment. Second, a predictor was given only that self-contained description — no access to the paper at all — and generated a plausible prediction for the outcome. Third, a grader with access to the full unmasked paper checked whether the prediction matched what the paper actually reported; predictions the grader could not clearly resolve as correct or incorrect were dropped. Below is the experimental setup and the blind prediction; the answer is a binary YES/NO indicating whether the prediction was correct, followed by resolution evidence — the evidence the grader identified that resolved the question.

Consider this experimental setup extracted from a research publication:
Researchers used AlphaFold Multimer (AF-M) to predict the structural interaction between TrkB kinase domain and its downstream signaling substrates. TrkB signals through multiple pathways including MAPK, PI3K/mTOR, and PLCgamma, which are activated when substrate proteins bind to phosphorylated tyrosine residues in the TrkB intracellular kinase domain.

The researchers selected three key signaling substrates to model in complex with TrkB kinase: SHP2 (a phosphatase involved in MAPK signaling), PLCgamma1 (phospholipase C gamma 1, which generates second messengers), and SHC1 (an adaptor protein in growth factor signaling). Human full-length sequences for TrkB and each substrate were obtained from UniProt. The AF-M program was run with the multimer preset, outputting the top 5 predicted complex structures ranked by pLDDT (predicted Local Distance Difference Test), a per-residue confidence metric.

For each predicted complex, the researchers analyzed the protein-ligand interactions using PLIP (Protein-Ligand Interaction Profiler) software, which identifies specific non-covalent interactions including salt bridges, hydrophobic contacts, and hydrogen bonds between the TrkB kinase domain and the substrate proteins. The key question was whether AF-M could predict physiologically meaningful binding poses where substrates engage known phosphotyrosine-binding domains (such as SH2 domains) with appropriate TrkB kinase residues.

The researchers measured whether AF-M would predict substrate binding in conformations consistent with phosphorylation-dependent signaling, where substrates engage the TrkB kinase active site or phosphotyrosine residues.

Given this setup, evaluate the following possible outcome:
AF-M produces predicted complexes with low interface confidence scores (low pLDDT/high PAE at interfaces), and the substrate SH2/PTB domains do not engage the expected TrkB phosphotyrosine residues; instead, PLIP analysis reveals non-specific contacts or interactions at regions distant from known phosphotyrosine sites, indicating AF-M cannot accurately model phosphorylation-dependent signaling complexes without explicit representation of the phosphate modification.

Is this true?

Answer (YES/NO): NO